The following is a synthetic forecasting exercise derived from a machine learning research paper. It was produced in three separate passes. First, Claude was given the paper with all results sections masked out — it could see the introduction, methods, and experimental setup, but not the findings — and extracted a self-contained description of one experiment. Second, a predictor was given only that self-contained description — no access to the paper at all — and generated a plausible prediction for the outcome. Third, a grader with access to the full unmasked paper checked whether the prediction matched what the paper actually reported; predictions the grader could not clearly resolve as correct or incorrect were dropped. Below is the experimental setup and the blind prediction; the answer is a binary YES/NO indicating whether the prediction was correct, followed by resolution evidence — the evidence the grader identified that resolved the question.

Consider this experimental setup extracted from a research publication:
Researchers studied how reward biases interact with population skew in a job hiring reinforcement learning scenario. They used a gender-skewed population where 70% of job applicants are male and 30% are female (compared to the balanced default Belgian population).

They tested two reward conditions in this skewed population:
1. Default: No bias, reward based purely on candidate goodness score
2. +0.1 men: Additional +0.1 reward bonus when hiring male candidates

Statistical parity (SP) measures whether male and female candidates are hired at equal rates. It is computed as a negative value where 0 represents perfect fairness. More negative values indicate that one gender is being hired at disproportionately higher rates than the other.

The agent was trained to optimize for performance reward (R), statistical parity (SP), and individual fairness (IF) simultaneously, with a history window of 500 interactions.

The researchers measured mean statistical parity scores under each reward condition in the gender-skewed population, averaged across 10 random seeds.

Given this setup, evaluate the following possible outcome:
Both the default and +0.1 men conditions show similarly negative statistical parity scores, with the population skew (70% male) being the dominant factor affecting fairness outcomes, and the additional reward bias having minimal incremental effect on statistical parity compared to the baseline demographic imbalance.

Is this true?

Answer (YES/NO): NO